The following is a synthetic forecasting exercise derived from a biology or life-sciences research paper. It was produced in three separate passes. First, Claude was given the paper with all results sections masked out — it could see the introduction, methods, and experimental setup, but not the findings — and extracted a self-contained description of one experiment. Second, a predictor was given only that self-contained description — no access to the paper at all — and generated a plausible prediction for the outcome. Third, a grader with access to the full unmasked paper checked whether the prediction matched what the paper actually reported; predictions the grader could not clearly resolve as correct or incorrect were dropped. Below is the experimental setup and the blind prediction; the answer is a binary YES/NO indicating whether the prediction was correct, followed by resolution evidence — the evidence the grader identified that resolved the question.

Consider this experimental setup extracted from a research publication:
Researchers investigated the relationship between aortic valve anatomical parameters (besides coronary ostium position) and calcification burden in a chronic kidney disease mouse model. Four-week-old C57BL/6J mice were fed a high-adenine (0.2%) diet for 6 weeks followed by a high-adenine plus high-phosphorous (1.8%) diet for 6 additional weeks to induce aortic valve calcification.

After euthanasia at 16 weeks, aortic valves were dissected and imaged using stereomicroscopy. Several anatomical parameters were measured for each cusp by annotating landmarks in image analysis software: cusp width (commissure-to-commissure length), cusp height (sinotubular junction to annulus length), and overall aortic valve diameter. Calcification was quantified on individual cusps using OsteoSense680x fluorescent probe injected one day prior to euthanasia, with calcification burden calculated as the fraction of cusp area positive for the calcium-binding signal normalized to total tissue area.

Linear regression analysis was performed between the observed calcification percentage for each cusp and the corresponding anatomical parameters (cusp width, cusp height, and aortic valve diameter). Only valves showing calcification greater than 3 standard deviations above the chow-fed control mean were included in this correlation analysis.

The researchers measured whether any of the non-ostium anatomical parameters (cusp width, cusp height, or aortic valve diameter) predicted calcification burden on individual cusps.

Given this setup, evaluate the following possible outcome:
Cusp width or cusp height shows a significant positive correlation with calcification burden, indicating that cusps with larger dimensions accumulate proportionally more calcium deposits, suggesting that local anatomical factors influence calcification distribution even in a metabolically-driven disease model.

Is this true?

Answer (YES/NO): NO